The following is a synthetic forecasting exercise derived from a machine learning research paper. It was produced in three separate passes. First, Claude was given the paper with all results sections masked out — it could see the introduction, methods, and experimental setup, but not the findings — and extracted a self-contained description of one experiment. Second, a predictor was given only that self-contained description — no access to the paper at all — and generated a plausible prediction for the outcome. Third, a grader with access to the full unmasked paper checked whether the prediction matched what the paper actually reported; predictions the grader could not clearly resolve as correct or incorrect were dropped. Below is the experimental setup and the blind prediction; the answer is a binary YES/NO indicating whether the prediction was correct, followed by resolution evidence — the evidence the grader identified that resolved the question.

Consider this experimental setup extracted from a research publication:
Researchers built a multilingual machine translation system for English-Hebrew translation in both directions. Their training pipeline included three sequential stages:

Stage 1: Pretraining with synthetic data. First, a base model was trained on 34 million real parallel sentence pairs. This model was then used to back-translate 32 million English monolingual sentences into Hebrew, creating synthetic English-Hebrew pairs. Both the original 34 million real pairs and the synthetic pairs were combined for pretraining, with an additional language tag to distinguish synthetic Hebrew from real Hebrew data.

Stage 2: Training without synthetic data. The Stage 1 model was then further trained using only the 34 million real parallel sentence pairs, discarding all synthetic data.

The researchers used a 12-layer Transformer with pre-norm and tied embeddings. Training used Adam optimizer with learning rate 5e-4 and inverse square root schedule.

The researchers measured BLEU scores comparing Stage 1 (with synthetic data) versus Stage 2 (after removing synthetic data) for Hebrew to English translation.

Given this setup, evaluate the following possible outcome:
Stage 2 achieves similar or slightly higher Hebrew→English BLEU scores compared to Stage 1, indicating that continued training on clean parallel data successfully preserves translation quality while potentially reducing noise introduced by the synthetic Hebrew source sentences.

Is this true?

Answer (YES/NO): YES